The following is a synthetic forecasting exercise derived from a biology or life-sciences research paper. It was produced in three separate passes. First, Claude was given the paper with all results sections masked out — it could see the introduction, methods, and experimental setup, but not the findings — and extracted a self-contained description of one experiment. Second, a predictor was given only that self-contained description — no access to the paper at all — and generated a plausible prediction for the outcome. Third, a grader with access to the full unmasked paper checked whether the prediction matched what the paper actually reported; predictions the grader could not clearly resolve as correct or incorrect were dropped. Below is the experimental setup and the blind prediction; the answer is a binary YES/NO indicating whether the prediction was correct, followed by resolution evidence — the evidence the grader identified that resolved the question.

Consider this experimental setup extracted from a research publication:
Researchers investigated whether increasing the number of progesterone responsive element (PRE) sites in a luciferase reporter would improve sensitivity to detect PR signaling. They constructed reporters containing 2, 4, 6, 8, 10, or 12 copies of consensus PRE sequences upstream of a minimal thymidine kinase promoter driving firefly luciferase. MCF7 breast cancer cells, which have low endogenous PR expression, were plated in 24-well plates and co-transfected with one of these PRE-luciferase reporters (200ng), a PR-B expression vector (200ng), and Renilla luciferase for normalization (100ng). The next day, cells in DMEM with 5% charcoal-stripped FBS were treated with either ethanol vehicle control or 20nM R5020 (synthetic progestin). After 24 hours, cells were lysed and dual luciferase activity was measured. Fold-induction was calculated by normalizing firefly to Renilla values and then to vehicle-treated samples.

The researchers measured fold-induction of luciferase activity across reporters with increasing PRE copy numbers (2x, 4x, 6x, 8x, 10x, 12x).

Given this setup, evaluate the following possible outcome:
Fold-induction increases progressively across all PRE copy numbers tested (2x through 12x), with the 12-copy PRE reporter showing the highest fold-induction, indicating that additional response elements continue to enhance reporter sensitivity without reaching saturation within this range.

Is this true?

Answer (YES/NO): NO